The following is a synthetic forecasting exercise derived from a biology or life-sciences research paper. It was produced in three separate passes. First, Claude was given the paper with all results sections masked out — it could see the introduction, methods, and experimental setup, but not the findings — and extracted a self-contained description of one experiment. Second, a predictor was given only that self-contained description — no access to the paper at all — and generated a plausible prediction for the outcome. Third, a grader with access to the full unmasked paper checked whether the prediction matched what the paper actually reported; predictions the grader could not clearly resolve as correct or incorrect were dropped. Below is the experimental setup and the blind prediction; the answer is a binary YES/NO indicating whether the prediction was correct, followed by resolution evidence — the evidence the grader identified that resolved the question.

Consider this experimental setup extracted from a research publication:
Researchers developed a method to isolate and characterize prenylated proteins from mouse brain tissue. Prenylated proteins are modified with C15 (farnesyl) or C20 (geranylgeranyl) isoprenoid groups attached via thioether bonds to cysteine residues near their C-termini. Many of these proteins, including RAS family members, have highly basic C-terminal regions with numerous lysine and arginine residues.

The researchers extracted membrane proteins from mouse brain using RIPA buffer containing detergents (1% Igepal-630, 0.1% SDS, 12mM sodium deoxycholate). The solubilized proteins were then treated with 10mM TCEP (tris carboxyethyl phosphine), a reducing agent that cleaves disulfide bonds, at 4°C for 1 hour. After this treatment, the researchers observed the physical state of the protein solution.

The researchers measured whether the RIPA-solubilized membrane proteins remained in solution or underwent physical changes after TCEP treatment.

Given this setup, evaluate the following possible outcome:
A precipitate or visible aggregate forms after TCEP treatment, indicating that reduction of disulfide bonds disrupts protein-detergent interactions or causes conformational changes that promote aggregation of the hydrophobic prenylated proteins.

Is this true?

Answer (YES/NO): YES